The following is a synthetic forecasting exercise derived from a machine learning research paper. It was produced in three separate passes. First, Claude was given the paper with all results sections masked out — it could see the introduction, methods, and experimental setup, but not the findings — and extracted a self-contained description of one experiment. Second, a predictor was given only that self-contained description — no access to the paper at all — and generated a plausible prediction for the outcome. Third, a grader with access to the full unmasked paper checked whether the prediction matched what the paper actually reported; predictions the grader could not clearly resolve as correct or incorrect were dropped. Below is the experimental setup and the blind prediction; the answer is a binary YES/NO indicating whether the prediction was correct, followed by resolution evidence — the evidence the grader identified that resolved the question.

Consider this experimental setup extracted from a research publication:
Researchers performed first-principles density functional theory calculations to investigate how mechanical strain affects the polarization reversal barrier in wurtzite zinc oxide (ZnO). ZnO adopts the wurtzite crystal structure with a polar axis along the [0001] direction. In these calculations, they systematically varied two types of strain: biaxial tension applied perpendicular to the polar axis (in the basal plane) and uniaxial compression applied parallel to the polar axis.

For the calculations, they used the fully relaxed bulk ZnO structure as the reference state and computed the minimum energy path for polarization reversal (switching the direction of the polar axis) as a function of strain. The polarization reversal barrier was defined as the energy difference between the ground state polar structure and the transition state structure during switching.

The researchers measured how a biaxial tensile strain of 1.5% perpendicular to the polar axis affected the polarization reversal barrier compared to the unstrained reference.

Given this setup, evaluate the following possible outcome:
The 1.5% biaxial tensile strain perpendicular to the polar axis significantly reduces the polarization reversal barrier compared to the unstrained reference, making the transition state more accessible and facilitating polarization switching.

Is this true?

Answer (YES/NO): YES